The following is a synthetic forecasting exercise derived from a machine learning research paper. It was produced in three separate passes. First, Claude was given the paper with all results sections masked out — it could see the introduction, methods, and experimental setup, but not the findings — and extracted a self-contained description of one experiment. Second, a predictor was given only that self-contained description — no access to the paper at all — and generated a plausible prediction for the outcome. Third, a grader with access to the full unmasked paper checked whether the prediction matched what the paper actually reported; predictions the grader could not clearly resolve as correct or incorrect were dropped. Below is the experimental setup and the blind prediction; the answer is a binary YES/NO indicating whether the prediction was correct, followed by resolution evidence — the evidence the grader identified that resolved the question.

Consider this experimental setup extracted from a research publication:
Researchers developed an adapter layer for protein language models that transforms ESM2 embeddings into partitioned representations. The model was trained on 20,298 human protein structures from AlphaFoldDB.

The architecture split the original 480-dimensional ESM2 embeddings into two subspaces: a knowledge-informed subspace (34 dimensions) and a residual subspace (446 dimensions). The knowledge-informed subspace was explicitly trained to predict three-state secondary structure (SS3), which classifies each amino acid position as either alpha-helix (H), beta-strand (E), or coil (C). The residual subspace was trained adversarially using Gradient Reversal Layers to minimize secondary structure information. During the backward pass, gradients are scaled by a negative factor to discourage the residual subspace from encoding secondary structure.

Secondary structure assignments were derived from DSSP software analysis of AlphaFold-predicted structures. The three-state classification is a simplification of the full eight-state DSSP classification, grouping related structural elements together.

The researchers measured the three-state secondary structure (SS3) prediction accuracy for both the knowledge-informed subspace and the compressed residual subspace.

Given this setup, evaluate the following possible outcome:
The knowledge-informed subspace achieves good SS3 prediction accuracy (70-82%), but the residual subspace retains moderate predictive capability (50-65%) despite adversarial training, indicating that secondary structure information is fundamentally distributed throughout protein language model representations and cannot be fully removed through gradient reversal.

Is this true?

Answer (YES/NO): NO